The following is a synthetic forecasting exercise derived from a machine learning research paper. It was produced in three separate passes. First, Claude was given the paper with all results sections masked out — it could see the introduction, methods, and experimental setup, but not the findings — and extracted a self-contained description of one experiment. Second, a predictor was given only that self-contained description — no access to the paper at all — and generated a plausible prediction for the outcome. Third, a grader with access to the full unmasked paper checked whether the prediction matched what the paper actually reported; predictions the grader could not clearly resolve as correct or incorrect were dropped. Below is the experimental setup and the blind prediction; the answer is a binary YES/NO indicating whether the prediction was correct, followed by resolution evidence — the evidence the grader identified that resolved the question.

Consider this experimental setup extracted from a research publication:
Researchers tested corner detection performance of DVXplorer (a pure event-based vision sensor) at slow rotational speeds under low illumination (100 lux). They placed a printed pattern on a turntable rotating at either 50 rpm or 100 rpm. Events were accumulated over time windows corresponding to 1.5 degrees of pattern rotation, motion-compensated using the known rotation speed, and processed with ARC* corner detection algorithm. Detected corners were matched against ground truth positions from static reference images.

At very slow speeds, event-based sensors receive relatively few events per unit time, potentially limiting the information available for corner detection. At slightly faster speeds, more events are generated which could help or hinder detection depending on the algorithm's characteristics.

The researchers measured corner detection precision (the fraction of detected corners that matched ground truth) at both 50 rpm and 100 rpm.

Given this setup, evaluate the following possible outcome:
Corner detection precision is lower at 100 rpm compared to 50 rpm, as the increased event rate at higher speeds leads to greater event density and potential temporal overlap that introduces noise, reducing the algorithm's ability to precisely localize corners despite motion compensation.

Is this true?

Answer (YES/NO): NO